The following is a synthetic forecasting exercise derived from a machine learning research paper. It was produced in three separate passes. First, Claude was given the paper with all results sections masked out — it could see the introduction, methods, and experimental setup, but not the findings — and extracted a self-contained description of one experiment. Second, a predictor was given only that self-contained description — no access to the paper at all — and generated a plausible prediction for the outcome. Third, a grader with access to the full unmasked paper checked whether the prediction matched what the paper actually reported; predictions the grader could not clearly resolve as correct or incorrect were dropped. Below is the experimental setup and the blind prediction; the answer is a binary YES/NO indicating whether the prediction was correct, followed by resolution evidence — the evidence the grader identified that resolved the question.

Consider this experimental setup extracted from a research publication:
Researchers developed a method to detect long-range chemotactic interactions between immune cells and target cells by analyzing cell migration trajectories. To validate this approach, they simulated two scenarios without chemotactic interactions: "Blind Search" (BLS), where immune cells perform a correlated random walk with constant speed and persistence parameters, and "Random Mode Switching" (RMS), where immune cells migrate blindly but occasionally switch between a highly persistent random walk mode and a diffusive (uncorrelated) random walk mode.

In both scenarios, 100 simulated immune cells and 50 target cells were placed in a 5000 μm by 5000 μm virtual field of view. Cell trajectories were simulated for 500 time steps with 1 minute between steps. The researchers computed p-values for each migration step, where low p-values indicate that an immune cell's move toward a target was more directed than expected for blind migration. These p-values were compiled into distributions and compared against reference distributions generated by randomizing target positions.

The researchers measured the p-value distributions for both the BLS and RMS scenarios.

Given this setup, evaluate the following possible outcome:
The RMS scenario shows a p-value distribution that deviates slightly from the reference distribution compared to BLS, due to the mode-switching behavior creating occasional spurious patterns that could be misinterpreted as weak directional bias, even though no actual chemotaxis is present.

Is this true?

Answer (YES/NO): NO